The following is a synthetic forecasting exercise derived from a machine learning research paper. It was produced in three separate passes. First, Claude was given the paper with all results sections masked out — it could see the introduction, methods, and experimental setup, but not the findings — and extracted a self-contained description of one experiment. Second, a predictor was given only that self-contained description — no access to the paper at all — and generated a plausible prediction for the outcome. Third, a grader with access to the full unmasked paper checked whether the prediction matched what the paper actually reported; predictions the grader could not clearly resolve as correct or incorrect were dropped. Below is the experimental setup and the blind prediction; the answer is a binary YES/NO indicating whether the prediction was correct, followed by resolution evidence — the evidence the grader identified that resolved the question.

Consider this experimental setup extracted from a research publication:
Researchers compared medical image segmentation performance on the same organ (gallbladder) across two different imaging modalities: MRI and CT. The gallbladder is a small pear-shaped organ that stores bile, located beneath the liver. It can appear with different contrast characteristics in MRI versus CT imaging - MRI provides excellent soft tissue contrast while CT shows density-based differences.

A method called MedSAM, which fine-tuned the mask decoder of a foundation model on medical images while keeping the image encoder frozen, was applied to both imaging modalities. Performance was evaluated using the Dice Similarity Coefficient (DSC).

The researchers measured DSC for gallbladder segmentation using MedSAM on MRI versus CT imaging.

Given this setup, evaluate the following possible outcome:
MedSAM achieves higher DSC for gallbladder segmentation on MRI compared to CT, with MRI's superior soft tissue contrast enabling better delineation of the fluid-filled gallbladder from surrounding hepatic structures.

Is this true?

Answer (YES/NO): NO